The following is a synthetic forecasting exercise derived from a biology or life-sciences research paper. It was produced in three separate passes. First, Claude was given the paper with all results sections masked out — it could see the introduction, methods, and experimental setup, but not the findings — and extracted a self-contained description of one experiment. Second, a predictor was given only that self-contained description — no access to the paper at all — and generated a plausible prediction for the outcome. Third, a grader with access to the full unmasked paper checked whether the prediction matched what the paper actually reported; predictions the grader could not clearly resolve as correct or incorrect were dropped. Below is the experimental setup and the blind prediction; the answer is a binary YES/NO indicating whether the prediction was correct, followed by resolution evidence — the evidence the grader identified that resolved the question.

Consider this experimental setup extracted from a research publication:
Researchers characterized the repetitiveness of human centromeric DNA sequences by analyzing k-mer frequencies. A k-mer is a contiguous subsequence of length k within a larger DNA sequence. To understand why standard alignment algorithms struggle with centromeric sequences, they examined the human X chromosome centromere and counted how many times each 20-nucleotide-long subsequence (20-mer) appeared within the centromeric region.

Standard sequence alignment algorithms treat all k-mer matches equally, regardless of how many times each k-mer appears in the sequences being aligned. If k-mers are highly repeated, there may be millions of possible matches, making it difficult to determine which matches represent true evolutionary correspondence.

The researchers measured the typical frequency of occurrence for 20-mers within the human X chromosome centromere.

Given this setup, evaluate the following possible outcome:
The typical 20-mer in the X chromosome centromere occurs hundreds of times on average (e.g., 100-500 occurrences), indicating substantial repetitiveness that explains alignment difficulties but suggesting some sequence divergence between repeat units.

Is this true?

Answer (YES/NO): NO